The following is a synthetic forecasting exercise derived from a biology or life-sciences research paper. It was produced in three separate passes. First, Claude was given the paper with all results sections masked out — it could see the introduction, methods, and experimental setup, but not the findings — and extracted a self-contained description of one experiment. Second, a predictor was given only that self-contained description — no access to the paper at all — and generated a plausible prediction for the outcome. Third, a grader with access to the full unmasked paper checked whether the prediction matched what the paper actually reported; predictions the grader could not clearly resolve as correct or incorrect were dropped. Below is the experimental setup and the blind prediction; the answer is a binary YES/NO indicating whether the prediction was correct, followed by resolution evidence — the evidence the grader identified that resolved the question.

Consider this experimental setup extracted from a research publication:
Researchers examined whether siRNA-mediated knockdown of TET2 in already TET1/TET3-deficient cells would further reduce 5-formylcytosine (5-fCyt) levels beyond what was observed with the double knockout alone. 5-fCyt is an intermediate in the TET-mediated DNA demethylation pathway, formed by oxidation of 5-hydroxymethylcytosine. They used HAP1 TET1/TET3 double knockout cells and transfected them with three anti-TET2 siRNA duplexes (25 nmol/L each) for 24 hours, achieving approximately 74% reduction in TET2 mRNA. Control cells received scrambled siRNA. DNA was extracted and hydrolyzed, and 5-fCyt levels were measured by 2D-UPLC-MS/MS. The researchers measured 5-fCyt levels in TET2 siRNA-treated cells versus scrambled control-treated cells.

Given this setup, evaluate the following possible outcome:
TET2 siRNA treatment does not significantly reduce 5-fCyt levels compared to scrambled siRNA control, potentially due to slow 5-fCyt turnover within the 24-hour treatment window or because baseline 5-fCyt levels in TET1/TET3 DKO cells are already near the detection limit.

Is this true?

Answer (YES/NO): NO